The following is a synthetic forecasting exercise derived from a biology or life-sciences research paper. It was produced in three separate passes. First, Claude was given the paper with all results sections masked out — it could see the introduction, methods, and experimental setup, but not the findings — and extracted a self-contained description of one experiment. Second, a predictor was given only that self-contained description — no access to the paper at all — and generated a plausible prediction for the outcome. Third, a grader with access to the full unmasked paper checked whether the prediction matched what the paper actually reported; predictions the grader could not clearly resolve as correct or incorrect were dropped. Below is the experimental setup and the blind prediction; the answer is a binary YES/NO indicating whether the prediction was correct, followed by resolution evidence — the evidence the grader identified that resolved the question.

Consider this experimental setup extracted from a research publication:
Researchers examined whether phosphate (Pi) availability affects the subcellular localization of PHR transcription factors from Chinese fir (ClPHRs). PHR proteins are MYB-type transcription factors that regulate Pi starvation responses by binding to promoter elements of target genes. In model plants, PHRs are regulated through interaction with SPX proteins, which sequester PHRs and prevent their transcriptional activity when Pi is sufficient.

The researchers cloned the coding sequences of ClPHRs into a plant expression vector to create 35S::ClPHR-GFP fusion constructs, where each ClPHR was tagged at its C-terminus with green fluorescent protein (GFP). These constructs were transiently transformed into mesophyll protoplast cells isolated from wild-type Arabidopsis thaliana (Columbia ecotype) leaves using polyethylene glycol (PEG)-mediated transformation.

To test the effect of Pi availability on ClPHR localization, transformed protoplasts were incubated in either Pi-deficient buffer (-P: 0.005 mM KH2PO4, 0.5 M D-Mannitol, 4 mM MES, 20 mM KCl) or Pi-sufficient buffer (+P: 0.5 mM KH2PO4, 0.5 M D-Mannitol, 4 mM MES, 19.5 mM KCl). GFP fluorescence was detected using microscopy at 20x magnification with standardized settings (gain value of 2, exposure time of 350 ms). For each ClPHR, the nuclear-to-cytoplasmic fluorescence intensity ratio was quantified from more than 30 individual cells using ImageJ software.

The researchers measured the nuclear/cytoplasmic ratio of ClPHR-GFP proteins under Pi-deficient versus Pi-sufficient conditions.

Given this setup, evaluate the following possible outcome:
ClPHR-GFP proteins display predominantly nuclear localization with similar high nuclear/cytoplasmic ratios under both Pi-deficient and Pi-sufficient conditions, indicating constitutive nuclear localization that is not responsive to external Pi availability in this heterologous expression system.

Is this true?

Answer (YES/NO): NO